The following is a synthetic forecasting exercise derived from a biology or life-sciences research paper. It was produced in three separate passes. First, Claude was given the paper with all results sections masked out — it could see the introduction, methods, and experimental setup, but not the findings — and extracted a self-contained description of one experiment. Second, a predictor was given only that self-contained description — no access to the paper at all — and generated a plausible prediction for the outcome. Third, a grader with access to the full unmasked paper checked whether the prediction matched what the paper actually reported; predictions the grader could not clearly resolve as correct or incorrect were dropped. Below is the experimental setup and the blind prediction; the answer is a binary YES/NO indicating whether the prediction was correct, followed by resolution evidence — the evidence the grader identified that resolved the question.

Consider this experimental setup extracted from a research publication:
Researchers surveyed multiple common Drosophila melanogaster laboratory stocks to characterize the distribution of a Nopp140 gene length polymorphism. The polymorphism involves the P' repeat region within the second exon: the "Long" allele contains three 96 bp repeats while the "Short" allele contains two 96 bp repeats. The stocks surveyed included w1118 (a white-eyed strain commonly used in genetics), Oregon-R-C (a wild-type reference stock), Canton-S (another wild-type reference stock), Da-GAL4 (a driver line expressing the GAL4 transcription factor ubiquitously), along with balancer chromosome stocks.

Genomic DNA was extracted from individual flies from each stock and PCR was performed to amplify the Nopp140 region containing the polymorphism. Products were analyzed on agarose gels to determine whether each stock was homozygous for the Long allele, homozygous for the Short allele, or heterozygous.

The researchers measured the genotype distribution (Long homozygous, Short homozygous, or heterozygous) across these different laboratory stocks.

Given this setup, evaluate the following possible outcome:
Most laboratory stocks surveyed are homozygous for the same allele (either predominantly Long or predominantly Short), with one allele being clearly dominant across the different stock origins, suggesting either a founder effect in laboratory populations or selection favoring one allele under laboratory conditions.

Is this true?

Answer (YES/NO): NO